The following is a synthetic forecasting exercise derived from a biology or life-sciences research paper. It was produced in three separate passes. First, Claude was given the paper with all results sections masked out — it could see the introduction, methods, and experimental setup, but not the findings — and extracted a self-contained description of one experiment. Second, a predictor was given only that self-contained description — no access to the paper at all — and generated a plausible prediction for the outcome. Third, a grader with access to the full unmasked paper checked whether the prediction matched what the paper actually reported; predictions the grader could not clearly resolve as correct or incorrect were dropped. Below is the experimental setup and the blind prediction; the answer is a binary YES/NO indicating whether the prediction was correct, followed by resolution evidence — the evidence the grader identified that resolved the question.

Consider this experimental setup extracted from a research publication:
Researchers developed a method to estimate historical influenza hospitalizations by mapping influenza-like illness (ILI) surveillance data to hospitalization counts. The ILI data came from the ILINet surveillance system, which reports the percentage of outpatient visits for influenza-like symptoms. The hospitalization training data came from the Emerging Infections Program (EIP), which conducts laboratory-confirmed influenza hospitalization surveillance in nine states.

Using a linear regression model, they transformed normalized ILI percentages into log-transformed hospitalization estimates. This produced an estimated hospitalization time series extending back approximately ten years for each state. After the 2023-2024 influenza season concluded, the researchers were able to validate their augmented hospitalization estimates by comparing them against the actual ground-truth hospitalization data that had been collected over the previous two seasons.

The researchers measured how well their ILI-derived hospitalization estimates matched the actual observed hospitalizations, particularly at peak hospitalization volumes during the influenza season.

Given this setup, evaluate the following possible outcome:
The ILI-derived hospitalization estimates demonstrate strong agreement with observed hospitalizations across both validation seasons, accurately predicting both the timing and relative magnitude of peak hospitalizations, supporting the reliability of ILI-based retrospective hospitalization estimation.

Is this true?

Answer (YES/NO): NO